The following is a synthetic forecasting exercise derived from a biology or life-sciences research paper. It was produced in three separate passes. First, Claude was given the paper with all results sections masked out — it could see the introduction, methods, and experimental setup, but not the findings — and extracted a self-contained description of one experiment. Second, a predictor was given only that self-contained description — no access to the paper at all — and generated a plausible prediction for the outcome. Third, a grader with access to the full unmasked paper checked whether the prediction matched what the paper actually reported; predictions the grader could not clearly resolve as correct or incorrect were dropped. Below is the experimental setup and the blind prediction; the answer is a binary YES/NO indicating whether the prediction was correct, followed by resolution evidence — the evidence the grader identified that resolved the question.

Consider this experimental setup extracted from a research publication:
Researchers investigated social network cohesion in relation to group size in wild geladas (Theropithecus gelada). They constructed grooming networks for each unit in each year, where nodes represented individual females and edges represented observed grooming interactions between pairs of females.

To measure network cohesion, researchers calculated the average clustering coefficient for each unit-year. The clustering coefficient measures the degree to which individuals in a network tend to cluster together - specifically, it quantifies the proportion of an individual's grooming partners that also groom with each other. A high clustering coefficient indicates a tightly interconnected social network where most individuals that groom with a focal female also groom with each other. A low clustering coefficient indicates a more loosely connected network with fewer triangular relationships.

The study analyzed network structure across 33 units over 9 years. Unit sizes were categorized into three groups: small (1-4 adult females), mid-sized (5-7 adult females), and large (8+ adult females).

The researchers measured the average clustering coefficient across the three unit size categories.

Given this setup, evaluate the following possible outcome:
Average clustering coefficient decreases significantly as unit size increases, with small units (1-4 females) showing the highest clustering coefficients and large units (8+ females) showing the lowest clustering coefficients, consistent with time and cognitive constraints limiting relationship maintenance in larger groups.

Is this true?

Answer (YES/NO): YES